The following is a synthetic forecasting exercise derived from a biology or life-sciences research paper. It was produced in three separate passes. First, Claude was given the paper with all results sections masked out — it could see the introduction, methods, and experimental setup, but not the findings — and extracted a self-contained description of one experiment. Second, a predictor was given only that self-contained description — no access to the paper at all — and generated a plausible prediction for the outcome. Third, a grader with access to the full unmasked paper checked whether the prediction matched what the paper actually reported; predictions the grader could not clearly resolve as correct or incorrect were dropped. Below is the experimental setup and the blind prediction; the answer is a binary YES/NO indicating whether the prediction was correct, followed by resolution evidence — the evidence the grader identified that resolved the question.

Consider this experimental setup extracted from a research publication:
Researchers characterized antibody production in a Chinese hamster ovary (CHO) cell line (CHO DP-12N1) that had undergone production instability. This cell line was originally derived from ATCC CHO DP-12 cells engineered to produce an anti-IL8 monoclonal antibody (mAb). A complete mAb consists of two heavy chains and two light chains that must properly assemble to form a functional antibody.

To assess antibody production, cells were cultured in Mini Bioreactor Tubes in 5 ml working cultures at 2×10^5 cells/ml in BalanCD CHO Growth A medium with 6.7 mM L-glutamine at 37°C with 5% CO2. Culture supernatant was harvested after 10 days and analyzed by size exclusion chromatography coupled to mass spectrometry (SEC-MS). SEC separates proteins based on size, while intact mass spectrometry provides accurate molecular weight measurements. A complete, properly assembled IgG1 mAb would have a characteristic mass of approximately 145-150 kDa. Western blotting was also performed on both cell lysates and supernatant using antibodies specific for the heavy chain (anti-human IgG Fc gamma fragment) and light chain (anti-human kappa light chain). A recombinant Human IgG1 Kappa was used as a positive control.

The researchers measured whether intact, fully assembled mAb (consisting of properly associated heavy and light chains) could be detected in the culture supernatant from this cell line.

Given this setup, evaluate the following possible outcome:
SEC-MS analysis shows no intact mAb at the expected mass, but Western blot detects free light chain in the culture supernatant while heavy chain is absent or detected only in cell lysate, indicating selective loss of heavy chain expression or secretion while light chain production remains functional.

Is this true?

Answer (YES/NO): NO